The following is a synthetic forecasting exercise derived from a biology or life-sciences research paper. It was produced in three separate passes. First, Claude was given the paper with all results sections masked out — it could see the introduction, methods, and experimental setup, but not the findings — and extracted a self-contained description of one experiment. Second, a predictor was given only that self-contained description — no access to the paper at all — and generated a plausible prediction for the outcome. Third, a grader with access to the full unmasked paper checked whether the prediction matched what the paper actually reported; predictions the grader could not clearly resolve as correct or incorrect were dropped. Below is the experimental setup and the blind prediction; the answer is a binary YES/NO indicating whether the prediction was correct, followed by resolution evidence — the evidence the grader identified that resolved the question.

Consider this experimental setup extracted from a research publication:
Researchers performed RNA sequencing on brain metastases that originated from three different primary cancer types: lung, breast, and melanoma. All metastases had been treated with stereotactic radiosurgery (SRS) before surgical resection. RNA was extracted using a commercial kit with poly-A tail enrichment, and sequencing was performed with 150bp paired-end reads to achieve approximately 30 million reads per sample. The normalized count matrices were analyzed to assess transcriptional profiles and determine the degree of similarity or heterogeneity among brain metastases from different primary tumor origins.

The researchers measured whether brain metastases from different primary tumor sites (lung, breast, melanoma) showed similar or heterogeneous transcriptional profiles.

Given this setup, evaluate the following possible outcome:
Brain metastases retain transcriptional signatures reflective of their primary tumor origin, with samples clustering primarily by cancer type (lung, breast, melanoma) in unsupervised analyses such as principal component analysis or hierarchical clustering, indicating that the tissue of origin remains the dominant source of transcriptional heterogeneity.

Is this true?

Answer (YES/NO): NO